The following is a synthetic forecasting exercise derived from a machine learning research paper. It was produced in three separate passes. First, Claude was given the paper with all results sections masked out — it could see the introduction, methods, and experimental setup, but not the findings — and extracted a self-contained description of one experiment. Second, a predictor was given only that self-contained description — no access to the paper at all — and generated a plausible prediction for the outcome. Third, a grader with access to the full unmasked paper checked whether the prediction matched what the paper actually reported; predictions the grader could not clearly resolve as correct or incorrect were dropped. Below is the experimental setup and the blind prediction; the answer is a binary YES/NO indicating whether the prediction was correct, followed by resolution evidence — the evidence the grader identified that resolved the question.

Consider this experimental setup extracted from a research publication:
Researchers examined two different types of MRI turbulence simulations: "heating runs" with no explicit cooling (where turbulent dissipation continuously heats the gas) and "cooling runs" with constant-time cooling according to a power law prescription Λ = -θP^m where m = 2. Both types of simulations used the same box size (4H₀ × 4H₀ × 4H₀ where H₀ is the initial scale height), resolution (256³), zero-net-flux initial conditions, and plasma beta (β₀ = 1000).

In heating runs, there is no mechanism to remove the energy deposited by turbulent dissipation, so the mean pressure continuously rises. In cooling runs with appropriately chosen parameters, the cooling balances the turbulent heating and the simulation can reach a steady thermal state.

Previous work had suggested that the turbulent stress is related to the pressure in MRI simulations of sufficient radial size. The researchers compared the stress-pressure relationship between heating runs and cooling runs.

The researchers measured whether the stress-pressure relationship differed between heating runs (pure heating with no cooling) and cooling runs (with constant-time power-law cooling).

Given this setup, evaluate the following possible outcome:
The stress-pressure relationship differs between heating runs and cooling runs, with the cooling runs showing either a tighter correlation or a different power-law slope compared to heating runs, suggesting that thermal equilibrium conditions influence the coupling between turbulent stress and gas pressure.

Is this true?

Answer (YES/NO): NO